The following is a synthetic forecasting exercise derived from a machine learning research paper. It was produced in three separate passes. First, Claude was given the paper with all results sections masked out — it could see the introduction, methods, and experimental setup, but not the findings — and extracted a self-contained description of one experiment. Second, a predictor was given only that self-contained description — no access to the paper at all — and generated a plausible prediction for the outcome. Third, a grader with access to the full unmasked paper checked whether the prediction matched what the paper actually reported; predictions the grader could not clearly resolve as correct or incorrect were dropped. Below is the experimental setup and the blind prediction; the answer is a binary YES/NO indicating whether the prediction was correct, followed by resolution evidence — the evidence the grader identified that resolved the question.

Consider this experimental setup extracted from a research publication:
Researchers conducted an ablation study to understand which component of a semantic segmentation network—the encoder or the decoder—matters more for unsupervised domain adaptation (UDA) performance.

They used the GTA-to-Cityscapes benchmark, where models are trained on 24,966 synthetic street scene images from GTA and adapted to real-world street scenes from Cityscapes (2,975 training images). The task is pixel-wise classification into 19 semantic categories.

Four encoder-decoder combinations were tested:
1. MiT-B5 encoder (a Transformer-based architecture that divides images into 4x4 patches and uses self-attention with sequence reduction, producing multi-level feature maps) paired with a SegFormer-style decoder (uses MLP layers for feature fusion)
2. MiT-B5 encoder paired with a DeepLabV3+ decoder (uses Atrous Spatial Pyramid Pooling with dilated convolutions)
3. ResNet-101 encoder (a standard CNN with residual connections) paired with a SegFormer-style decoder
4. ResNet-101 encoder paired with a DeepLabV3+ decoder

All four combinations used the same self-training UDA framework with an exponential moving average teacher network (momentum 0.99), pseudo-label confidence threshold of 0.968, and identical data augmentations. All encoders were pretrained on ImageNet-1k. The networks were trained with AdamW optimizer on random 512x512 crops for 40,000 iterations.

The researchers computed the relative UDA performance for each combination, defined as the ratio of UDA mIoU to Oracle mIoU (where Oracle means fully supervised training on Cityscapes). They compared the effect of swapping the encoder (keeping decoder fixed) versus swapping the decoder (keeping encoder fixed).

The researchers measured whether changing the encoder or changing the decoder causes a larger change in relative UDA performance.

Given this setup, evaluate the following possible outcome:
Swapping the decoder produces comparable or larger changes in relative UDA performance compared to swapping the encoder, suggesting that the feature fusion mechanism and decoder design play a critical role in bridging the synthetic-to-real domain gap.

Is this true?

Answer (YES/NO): NO